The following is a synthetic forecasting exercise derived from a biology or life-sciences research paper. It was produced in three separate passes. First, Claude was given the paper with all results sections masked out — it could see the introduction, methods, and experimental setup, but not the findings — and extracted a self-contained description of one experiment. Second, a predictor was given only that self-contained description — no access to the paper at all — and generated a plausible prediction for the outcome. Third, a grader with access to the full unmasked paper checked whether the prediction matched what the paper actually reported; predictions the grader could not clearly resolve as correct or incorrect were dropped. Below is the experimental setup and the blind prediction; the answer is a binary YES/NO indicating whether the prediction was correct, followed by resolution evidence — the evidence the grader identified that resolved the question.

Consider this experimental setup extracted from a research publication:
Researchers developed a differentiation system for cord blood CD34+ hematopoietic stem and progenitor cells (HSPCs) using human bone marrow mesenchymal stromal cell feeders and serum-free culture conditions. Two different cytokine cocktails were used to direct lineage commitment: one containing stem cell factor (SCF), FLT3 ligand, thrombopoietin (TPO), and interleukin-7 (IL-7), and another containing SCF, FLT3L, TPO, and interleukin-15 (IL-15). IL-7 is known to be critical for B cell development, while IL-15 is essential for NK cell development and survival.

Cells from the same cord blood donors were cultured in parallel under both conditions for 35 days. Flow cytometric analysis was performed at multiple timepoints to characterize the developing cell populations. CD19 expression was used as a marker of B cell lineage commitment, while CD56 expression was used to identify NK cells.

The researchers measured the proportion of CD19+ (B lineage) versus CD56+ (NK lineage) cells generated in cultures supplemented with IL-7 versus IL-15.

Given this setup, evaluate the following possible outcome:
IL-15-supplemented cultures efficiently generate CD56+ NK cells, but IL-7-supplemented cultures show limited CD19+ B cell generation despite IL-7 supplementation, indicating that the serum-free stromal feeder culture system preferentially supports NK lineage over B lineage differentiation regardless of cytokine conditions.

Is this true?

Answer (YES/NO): NO